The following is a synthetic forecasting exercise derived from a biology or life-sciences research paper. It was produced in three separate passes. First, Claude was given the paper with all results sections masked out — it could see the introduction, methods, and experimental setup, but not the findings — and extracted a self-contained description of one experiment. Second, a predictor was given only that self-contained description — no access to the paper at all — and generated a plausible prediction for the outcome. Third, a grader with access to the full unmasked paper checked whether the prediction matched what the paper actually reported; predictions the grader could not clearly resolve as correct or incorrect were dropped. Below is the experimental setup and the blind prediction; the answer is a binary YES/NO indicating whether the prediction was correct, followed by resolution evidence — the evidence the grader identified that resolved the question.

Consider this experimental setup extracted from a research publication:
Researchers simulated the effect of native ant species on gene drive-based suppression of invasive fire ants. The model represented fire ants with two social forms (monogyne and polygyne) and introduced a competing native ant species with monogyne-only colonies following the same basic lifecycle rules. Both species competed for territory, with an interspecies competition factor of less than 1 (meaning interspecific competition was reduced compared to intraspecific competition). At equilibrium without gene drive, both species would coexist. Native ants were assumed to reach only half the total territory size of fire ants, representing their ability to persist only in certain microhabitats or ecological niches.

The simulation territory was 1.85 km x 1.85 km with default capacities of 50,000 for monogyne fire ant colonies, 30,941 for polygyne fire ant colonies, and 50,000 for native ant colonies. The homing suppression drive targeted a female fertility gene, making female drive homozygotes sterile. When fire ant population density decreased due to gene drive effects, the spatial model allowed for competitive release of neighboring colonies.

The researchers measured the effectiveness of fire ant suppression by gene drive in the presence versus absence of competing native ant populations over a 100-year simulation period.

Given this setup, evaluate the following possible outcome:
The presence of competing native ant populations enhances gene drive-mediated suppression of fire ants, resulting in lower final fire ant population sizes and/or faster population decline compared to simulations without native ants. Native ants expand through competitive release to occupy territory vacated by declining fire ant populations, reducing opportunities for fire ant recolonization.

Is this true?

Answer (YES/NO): YES